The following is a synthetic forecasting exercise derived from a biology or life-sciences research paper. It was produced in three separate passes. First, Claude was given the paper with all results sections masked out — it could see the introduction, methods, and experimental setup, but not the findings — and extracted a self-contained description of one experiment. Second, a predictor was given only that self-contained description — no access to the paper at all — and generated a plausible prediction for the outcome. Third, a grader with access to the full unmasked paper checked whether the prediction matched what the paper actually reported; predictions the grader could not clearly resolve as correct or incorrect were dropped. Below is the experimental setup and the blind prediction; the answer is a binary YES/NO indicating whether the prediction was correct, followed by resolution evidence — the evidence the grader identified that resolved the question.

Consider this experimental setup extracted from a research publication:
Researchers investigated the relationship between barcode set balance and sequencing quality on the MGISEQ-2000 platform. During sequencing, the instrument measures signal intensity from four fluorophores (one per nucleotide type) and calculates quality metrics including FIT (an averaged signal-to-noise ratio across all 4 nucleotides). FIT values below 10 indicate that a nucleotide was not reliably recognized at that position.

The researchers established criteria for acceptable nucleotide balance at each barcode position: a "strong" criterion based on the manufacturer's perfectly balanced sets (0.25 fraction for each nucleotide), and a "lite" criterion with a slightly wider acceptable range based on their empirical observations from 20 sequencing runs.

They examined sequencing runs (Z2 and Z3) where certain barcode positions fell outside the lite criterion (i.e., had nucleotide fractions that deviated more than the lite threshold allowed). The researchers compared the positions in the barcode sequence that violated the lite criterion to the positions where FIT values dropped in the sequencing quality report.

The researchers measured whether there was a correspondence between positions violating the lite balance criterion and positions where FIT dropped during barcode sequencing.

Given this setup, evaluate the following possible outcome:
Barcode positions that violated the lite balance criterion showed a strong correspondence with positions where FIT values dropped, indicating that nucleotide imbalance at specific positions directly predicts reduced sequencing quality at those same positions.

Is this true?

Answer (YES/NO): YES